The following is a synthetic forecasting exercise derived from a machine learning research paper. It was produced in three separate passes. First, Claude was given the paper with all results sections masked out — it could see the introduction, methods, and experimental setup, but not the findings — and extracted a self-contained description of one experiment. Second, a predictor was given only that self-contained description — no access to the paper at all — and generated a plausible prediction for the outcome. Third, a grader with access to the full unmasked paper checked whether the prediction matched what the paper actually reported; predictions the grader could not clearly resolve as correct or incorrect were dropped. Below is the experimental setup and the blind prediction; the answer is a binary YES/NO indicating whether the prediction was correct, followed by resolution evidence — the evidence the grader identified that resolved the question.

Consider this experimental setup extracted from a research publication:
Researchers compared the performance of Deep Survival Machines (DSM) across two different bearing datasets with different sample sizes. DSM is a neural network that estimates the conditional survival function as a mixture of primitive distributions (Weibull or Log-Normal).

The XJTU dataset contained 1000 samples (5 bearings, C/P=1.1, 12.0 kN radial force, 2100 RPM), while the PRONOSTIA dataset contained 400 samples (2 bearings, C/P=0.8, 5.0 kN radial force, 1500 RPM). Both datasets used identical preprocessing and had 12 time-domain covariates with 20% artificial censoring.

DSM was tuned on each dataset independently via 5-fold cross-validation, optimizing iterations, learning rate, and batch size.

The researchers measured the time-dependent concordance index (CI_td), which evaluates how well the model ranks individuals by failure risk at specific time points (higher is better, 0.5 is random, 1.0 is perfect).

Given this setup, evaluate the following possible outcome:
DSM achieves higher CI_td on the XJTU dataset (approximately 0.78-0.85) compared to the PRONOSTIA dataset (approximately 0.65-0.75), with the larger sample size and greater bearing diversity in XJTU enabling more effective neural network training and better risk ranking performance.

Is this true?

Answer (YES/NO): NO